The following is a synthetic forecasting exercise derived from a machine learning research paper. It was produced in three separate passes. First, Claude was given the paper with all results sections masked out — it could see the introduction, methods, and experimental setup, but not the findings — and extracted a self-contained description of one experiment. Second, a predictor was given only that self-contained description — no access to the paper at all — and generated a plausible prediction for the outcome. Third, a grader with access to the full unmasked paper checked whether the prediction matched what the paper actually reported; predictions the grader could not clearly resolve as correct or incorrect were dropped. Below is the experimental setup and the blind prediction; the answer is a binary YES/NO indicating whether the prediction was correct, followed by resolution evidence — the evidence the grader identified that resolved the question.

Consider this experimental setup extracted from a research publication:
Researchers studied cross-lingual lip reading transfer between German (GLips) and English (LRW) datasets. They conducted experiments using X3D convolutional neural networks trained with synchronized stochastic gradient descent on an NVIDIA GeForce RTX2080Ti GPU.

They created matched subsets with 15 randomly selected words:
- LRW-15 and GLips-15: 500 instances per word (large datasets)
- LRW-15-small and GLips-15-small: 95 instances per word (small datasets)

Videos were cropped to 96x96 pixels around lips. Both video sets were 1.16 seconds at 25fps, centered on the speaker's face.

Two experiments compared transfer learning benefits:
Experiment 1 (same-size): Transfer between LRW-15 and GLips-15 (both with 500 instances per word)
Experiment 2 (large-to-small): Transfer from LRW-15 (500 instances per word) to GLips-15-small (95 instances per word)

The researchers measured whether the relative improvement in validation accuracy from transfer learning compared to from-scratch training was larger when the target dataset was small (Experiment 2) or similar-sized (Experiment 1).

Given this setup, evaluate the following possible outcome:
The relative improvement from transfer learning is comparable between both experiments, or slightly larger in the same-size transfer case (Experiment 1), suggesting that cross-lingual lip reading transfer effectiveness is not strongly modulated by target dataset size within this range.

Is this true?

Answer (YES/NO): NO